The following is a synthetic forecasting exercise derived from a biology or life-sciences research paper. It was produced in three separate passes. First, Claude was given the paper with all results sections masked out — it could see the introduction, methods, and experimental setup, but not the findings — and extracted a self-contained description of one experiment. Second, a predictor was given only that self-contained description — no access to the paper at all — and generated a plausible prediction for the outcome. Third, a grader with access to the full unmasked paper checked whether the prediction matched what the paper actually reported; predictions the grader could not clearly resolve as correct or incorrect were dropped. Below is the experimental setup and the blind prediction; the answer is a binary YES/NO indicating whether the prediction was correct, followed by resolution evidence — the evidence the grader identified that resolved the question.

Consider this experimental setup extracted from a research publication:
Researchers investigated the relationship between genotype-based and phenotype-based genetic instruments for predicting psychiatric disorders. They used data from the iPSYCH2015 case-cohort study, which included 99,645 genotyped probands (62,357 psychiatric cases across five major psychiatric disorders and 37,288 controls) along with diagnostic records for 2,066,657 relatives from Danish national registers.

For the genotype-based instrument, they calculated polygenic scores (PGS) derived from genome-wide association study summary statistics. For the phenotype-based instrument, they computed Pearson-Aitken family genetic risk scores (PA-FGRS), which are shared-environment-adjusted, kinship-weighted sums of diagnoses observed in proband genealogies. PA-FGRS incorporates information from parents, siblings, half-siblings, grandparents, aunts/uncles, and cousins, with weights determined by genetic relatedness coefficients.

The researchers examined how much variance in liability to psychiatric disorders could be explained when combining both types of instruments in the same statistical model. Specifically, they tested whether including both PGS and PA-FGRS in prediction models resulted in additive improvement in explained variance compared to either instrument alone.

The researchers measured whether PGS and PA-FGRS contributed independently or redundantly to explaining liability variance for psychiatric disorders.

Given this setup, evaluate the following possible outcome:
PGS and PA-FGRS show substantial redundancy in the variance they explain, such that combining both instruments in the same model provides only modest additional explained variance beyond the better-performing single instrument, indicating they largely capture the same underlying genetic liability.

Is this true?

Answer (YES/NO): NO